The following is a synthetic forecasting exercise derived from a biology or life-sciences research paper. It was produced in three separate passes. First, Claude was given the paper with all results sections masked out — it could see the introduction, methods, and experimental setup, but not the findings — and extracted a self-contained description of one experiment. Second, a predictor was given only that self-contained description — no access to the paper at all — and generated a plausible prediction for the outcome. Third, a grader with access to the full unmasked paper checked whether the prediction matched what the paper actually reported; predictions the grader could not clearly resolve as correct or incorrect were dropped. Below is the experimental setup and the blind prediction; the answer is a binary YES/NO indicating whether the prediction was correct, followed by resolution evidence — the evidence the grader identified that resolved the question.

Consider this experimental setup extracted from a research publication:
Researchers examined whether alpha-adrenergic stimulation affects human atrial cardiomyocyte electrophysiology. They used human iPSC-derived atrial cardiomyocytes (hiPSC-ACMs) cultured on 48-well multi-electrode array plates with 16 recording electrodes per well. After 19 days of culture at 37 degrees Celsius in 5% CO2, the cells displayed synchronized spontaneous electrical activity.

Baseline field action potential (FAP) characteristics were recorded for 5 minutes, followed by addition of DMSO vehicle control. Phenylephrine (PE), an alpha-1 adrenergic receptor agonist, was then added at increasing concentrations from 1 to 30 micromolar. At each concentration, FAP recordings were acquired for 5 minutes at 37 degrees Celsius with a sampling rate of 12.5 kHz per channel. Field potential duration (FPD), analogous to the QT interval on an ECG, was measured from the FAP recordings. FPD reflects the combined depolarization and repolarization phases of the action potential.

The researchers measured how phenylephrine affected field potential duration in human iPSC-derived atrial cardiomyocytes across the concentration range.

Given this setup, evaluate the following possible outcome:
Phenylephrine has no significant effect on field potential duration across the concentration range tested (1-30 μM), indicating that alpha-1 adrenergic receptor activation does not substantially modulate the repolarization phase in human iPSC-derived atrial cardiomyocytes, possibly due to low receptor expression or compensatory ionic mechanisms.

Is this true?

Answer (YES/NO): NO